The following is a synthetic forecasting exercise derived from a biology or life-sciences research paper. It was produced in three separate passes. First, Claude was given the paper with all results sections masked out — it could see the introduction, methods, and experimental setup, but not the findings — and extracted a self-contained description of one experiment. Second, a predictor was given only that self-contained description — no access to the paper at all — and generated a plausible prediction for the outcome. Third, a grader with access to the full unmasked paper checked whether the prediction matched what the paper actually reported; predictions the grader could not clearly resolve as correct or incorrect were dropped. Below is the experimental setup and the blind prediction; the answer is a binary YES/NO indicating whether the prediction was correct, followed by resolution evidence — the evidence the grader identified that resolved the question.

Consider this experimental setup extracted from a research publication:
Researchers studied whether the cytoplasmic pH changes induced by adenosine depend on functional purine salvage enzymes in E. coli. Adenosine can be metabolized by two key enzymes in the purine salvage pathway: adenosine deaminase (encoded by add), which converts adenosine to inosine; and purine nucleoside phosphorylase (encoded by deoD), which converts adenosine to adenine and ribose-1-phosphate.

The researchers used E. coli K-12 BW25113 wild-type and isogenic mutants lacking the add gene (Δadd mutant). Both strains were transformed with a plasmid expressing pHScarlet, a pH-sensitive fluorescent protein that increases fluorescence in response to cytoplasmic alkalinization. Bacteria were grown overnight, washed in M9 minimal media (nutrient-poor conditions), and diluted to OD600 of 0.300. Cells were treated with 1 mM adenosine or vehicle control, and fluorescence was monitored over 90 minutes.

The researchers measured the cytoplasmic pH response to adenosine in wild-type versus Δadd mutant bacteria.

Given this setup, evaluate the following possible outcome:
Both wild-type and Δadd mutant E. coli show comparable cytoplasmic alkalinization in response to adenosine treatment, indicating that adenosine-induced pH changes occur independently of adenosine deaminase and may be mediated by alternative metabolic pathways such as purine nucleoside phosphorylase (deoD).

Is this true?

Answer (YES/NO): YES